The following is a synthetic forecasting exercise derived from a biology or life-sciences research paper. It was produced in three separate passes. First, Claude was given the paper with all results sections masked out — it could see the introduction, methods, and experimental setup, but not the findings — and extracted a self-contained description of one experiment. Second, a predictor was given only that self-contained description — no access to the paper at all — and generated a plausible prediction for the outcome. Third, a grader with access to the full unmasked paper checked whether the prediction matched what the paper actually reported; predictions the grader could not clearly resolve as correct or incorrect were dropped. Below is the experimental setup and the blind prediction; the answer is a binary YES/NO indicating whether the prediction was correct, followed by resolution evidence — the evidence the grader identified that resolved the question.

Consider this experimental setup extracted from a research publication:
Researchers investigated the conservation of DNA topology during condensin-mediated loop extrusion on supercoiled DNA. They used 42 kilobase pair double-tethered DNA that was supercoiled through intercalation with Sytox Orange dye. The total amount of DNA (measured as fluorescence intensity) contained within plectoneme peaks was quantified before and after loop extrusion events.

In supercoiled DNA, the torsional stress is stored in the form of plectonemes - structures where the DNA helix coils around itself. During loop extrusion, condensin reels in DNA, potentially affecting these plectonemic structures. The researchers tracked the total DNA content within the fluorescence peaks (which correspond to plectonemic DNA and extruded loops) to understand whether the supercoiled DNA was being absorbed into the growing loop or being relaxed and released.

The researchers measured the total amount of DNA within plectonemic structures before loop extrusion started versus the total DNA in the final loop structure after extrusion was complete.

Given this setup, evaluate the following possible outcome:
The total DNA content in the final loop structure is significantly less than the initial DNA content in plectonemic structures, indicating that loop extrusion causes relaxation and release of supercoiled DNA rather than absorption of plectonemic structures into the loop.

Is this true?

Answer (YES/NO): NO